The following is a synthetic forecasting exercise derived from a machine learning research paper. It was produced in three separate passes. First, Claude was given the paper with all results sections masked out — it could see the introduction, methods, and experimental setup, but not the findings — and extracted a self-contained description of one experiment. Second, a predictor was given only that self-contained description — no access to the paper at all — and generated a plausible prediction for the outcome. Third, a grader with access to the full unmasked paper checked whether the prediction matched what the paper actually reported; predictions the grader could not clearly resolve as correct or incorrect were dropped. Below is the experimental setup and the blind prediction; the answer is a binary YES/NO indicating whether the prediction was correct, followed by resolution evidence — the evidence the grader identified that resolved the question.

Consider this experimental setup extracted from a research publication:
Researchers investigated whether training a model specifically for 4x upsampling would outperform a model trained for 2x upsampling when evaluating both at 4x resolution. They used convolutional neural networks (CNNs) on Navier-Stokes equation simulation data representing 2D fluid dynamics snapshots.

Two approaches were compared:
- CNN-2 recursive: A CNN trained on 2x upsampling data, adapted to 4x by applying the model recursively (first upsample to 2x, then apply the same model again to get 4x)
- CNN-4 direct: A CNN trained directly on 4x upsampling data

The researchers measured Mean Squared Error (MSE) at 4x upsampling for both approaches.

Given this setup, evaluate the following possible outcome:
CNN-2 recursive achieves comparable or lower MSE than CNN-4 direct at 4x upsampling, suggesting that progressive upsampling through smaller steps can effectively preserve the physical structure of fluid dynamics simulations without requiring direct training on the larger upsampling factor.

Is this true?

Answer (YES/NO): NO